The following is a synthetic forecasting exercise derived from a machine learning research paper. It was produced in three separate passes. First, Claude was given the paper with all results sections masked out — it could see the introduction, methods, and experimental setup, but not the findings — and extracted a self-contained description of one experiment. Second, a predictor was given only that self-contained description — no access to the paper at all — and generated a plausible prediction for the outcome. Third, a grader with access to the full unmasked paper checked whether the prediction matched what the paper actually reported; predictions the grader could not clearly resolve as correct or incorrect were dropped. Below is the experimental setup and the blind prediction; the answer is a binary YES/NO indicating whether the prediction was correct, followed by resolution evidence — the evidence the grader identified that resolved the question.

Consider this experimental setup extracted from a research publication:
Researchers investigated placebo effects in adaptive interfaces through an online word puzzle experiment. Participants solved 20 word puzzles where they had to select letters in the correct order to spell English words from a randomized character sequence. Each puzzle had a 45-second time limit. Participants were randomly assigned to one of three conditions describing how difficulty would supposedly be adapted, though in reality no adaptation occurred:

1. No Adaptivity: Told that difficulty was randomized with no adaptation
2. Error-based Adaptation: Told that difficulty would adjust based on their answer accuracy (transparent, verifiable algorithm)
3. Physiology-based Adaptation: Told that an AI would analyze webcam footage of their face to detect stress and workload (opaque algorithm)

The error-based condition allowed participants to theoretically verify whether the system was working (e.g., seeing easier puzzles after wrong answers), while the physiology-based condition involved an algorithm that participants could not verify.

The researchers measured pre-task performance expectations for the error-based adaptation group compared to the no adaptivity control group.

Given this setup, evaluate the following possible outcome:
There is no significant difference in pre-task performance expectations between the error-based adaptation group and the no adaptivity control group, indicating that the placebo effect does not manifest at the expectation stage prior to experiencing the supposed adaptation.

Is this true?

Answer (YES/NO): NO